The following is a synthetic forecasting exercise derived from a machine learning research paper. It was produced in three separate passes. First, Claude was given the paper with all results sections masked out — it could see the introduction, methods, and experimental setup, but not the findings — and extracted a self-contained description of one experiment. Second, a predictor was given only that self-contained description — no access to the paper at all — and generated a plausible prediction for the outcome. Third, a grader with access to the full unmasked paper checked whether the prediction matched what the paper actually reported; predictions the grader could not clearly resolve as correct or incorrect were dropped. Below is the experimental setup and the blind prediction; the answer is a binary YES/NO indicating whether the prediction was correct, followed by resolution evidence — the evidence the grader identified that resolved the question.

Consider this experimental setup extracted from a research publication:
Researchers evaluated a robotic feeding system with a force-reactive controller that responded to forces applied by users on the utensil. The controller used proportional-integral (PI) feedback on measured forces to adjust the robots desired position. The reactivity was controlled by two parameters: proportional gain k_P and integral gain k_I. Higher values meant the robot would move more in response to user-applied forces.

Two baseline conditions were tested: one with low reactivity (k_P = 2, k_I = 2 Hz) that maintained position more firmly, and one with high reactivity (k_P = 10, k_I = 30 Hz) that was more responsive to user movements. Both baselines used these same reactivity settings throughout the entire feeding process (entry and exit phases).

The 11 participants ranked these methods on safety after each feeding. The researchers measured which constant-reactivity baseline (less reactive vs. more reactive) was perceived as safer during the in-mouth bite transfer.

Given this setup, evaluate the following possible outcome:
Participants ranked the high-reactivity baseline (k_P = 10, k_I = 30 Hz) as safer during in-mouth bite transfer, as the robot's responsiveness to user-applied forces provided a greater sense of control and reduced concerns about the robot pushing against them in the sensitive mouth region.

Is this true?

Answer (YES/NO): NO